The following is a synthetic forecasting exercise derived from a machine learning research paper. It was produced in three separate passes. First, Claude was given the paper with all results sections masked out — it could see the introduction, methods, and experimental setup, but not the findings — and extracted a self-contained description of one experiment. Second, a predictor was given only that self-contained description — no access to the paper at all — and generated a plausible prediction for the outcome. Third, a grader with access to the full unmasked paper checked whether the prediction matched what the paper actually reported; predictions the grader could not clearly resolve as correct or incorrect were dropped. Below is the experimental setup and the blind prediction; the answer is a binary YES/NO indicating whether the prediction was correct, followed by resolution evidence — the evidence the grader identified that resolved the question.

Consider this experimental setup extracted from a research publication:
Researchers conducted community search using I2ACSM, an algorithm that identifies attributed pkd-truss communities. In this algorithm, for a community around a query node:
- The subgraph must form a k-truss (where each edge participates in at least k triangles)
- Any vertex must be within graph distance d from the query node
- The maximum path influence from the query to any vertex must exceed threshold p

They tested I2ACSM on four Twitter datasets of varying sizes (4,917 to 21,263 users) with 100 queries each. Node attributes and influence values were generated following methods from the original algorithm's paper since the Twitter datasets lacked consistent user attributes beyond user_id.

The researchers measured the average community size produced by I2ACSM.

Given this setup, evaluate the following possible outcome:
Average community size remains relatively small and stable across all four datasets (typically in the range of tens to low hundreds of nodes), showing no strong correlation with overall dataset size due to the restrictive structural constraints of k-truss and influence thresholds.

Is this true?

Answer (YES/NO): NO